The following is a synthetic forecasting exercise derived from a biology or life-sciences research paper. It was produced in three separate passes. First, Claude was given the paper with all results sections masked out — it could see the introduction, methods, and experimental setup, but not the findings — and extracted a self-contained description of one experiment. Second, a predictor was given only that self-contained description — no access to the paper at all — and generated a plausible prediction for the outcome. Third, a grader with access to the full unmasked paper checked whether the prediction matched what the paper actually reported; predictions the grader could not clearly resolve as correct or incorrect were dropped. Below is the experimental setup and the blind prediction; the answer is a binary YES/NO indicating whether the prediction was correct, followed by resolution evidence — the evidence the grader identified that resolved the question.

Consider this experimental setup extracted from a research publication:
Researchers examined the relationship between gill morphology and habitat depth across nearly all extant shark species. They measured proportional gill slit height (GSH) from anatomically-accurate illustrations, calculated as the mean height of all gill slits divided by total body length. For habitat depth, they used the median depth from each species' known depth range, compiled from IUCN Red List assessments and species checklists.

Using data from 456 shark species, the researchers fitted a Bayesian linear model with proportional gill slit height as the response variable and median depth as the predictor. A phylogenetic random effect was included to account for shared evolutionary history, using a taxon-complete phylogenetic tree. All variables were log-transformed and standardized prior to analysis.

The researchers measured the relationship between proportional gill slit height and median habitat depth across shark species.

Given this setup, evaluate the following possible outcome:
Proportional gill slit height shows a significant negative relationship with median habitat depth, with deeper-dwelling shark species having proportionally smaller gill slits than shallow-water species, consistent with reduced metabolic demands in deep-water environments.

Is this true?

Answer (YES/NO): YES